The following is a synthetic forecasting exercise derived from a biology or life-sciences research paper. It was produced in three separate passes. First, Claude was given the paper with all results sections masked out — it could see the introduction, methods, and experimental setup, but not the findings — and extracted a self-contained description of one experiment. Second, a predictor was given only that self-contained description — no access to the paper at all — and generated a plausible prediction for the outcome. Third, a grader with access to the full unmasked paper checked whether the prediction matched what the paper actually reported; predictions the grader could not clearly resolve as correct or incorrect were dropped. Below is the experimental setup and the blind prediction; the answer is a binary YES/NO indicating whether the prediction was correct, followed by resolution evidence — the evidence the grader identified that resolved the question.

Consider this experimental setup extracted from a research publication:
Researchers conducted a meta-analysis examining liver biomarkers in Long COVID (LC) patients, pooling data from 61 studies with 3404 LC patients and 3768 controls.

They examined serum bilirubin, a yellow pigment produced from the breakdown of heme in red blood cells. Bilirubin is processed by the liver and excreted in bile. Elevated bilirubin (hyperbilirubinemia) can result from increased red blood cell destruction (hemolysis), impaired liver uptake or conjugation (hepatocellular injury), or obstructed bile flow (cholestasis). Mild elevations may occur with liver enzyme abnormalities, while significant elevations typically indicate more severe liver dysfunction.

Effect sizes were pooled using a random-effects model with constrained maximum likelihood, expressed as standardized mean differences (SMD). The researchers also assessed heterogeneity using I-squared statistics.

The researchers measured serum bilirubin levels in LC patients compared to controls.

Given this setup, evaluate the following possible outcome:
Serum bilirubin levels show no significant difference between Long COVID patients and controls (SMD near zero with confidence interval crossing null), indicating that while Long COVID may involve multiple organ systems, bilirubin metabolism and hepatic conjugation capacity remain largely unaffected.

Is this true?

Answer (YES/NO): NO